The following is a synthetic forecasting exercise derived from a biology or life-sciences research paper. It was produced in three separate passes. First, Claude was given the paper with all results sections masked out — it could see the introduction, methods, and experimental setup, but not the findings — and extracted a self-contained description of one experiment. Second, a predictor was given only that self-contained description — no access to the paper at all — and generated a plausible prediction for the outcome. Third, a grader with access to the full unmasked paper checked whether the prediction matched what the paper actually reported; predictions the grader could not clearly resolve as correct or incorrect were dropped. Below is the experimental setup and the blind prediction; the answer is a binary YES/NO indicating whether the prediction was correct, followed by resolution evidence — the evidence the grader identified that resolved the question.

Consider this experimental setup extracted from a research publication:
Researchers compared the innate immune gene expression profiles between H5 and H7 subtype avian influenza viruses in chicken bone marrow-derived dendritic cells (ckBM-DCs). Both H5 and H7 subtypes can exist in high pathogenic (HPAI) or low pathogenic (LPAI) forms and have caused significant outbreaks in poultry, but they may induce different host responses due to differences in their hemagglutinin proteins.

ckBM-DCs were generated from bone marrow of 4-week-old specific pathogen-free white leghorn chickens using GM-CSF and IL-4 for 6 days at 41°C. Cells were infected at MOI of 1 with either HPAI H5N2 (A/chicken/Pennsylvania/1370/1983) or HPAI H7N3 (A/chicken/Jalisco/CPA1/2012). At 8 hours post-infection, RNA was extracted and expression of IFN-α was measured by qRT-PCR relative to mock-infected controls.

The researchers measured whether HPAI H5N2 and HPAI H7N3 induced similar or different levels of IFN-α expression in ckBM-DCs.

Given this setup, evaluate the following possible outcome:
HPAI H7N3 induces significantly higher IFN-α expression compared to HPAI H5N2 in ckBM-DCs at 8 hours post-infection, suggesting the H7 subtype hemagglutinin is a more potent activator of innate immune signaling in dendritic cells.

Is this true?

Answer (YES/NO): YES